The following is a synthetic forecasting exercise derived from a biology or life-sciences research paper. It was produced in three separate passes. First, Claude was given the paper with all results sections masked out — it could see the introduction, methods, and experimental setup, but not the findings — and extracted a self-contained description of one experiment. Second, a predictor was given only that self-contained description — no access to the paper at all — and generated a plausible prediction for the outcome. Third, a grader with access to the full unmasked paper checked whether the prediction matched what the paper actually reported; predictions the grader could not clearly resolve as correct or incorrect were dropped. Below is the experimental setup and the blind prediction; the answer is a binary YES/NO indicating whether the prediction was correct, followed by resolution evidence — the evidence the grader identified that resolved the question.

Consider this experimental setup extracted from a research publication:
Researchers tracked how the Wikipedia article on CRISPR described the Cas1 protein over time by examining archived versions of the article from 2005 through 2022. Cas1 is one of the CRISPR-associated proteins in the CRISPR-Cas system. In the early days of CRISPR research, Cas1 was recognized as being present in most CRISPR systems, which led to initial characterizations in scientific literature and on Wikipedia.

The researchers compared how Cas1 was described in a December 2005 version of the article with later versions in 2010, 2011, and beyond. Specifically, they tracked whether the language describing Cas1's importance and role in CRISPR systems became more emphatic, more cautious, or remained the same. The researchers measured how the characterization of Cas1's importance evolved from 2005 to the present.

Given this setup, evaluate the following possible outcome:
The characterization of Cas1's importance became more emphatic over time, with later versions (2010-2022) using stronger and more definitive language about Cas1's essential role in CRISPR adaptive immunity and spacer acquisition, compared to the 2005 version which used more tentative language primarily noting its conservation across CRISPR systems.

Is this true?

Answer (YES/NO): NO